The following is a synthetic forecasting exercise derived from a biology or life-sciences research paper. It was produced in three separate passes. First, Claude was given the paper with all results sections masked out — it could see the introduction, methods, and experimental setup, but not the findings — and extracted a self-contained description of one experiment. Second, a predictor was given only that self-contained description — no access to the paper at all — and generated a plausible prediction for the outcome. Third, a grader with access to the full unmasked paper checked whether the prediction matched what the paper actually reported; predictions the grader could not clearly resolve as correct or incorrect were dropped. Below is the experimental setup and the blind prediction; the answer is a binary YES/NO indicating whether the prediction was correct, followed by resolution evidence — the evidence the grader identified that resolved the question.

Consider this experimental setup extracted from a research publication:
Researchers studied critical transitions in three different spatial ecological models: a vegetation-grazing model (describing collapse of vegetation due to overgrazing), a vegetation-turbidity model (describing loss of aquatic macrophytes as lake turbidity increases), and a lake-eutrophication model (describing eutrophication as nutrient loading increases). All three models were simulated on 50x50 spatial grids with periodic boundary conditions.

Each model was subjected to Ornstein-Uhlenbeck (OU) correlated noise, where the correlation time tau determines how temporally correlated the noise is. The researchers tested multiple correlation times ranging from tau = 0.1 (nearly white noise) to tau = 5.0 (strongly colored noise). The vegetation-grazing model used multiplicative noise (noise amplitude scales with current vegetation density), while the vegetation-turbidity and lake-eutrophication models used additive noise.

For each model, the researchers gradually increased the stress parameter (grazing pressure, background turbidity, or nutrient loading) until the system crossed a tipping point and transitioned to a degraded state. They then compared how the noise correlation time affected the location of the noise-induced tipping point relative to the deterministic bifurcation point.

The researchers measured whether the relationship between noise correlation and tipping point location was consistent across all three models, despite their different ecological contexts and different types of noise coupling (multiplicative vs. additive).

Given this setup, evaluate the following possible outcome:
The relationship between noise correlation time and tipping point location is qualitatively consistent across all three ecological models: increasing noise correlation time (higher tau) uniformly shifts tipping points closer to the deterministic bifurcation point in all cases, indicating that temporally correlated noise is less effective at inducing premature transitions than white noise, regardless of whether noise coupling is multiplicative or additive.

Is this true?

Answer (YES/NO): YES